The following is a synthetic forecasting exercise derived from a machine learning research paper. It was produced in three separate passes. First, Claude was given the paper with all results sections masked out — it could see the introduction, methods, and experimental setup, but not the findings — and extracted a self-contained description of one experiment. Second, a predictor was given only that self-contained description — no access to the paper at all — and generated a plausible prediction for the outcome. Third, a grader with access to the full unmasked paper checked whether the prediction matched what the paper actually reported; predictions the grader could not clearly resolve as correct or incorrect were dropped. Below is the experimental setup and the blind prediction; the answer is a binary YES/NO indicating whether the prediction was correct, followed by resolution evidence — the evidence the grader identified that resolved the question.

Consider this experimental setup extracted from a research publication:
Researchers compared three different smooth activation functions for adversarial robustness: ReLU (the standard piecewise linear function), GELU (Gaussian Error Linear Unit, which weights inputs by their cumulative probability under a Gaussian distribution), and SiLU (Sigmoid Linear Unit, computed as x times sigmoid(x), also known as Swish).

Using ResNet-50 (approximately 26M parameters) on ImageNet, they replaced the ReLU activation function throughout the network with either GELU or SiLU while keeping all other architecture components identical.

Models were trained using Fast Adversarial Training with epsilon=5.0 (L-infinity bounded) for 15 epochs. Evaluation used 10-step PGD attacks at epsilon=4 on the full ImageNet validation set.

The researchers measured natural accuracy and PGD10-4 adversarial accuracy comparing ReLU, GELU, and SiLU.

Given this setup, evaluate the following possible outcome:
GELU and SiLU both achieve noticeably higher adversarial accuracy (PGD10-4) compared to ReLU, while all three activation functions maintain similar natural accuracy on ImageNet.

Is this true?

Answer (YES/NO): NO